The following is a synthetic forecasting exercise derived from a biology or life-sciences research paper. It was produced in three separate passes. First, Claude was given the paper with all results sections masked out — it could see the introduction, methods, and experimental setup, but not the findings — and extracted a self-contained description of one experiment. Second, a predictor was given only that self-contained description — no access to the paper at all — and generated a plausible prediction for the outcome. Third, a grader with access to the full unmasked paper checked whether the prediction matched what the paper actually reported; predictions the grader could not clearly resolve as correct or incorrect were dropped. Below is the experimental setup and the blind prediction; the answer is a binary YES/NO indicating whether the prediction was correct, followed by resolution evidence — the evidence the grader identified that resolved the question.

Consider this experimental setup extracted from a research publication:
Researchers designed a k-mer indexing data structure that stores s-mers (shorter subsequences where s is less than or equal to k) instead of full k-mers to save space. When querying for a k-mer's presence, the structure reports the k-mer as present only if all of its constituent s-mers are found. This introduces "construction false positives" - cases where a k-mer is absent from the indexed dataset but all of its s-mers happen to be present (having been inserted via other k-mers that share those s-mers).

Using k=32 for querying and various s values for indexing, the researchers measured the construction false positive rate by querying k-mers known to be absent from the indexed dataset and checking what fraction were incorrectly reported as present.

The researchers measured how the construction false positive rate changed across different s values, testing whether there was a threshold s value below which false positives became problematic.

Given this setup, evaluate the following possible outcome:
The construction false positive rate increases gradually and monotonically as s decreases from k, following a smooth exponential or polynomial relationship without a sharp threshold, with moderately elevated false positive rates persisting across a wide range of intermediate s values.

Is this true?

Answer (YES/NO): NO